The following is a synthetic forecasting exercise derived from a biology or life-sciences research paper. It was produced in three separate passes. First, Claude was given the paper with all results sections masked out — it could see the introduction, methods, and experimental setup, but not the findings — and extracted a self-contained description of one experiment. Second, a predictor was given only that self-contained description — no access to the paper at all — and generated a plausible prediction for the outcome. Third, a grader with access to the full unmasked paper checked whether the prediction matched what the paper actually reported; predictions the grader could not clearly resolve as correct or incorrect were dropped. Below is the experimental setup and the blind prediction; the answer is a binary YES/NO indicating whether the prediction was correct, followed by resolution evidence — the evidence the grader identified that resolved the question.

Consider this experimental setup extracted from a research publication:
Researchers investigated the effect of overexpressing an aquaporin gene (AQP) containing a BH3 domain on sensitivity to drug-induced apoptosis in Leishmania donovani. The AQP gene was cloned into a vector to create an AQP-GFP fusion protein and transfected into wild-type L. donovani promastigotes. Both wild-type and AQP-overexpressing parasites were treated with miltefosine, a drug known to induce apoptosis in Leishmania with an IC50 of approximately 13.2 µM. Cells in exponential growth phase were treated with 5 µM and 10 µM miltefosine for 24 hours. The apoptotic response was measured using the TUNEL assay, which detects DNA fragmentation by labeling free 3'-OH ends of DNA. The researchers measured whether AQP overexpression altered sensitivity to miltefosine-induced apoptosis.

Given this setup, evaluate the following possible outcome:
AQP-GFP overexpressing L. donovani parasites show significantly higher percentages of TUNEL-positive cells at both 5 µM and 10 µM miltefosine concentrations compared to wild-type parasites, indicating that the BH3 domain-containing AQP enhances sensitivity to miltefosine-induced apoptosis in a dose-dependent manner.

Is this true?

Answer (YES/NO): YES